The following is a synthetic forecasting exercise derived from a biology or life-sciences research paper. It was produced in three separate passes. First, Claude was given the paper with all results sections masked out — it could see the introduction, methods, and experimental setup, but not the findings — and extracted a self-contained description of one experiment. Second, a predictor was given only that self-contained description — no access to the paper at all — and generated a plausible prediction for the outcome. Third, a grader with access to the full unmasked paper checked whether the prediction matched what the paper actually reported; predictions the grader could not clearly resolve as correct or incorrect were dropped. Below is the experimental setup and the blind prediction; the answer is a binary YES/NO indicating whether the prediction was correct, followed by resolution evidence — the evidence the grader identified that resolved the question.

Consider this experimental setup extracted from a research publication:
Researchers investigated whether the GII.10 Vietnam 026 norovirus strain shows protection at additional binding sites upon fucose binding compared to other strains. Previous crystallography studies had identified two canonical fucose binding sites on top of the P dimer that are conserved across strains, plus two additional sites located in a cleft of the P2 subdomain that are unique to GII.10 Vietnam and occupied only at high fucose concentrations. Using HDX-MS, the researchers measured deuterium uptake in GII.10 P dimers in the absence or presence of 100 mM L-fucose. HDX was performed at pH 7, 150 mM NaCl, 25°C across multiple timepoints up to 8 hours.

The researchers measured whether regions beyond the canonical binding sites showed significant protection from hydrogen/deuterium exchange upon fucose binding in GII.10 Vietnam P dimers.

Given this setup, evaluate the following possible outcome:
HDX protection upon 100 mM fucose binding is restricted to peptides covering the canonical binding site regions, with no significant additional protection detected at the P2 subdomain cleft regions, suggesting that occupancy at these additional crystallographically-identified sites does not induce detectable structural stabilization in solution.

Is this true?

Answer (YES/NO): NO